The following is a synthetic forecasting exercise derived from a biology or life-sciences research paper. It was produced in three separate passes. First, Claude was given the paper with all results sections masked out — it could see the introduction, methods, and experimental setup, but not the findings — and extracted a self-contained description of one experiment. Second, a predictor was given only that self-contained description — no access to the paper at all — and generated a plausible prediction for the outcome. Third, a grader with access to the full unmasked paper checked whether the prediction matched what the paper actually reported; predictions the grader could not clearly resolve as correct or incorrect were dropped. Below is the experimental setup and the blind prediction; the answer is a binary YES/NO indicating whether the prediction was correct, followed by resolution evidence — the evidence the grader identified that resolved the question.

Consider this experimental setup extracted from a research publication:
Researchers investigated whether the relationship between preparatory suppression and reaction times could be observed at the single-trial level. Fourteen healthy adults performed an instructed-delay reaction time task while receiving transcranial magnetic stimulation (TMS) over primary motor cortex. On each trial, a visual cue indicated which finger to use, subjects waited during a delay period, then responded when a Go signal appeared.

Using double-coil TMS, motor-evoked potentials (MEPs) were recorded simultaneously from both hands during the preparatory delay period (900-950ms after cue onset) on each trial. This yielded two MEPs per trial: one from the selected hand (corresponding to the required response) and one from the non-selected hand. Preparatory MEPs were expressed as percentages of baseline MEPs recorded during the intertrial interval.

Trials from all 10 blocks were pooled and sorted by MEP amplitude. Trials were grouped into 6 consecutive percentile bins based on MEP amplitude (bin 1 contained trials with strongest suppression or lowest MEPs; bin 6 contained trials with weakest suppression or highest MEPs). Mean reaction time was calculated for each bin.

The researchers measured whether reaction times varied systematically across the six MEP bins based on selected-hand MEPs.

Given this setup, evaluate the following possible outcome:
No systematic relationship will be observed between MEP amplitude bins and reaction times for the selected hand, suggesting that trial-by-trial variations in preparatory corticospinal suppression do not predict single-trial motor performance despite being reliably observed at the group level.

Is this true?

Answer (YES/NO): YES